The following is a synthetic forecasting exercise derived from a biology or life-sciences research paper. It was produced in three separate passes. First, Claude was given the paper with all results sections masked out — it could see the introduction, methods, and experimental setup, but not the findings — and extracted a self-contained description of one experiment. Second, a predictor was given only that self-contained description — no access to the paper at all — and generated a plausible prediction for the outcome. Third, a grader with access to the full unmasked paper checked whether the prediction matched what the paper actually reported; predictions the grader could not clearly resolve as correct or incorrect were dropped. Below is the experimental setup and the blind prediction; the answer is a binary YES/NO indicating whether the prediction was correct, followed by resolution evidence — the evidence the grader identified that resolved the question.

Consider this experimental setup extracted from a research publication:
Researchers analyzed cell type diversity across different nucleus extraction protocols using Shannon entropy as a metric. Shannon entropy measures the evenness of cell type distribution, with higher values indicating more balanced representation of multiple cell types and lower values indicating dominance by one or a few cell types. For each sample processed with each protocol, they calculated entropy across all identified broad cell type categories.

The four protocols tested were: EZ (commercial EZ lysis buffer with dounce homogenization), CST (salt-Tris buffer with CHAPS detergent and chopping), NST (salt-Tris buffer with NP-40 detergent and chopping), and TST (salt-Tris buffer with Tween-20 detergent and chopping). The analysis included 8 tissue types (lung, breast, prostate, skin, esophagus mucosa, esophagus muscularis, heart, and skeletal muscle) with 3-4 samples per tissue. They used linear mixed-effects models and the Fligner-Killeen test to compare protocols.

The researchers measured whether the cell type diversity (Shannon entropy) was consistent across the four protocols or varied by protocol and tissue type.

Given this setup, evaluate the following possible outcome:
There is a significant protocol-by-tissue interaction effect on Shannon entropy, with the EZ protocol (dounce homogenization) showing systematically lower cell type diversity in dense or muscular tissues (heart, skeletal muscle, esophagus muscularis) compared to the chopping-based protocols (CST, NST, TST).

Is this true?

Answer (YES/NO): NO